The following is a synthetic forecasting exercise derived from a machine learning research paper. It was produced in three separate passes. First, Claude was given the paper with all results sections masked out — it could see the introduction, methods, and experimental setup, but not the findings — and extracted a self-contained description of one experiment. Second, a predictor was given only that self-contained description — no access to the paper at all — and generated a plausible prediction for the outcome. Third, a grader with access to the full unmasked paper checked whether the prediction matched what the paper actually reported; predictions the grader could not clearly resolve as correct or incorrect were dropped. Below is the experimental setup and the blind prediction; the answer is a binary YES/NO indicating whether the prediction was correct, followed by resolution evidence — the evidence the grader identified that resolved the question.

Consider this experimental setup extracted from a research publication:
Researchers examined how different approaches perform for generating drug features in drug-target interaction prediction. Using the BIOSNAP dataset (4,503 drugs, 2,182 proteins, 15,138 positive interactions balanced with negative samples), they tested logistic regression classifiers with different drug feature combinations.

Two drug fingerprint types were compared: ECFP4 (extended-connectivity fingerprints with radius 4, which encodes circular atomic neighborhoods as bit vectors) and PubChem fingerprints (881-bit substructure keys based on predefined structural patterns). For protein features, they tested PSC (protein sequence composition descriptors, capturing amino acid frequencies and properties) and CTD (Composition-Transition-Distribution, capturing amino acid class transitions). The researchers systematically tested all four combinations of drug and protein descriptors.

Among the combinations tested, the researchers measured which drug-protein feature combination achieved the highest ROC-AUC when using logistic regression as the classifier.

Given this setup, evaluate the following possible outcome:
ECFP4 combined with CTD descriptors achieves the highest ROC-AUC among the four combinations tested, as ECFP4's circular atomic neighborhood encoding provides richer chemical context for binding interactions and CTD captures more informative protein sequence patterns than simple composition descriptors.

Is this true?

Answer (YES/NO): NO